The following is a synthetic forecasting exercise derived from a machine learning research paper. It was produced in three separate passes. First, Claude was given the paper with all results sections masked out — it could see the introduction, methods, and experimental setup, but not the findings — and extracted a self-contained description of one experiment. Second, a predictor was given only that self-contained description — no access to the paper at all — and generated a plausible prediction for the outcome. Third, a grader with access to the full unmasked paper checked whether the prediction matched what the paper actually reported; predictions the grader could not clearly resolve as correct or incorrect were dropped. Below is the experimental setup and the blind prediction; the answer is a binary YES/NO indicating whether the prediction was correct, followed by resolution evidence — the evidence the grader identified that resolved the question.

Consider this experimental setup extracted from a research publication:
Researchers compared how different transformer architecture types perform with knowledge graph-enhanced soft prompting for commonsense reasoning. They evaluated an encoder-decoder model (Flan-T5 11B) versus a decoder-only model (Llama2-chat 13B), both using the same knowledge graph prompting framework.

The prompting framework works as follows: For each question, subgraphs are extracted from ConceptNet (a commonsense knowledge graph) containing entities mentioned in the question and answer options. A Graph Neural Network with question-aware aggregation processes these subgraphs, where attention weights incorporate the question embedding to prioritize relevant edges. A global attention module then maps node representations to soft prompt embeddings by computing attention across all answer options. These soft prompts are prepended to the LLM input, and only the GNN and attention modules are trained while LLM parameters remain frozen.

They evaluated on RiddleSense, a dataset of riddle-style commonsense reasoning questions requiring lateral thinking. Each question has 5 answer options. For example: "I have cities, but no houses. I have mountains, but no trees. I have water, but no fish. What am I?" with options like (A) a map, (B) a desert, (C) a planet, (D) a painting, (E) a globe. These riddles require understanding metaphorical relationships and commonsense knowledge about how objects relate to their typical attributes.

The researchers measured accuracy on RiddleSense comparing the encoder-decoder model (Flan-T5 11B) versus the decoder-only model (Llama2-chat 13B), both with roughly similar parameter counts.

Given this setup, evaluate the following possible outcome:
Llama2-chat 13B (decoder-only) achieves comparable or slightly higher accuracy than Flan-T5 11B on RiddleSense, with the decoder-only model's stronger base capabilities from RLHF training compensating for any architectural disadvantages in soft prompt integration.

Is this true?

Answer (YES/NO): NO